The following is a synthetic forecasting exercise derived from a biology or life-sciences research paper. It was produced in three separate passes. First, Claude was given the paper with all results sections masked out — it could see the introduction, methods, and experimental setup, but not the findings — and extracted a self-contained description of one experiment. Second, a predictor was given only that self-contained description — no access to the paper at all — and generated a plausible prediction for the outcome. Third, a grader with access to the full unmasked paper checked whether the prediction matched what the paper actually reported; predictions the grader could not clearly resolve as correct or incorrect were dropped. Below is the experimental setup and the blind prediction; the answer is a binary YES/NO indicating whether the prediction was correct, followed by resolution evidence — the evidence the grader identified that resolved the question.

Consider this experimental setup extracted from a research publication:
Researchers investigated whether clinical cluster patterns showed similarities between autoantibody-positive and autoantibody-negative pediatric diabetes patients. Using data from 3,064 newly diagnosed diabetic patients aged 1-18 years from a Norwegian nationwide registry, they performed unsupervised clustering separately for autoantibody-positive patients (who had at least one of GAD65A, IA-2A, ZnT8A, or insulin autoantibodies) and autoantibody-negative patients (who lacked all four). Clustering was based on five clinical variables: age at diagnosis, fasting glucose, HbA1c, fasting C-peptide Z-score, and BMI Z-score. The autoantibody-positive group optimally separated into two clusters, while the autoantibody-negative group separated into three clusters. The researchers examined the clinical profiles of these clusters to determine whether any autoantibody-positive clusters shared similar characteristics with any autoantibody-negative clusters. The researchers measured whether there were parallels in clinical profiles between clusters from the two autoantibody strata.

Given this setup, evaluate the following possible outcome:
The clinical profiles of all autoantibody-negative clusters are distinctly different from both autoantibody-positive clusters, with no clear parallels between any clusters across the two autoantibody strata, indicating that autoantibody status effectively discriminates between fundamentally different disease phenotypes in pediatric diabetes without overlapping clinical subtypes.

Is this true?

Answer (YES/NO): NO